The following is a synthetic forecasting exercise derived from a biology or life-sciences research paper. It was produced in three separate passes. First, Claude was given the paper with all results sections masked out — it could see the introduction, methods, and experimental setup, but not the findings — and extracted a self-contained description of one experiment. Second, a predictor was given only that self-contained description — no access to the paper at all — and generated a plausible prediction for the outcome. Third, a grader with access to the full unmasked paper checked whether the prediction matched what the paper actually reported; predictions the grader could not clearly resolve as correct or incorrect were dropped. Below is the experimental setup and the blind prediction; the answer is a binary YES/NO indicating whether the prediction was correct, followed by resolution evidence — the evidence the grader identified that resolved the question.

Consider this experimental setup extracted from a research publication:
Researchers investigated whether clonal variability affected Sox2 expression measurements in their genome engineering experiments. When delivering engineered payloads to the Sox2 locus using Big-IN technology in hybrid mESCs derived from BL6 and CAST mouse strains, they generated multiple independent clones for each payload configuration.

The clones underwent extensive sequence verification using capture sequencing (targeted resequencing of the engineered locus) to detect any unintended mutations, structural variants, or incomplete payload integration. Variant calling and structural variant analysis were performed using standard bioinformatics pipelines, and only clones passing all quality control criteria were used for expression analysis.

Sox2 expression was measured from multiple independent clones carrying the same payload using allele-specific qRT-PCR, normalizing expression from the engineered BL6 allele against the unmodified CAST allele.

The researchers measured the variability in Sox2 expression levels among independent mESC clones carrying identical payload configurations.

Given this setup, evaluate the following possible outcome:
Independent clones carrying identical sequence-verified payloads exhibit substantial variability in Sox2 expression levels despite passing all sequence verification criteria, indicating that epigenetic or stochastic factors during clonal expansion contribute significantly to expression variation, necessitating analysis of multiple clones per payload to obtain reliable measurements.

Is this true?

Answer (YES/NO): NO